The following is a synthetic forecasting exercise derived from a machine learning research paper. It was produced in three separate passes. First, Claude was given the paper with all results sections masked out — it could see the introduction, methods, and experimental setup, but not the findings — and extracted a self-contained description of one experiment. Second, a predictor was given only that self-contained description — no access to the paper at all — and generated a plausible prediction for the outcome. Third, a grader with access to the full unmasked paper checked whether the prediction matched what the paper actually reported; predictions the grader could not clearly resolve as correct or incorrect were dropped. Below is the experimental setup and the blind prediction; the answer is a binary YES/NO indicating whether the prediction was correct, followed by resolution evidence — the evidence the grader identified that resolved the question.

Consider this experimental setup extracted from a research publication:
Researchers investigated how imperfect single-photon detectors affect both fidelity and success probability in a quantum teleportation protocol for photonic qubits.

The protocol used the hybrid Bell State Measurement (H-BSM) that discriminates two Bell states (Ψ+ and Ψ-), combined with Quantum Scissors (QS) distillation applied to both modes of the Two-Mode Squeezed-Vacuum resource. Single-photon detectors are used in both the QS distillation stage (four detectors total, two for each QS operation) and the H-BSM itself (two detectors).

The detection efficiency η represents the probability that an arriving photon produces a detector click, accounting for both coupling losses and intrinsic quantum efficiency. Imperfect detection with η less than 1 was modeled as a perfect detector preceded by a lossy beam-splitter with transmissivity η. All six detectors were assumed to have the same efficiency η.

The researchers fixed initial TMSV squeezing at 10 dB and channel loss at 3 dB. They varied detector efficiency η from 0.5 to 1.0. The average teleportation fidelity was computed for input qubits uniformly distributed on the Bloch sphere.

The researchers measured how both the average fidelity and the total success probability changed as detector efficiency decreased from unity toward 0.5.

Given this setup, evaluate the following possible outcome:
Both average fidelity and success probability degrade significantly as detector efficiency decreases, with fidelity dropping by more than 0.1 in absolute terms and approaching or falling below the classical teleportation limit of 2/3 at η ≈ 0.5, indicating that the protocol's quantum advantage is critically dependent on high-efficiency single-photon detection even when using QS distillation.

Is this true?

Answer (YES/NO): NO